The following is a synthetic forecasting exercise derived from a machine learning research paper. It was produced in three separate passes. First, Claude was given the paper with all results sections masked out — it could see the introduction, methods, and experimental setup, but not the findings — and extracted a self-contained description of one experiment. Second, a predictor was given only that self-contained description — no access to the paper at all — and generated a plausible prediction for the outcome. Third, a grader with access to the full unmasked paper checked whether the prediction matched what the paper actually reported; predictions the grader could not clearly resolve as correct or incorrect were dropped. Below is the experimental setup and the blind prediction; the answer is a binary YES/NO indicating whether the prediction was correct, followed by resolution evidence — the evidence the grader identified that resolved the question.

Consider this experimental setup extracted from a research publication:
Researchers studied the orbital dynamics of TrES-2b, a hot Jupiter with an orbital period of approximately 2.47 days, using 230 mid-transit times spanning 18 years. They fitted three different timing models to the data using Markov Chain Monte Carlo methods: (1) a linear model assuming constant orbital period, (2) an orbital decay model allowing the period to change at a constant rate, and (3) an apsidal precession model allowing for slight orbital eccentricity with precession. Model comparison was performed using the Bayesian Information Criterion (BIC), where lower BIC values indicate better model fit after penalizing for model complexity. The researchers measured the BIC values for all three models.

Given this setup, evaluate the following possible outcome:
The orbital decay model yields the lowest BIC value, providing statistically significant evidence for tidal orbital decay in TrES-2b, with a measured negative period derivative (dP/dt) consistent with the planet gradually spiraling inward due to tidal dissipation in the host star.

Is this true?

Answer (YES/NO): YES